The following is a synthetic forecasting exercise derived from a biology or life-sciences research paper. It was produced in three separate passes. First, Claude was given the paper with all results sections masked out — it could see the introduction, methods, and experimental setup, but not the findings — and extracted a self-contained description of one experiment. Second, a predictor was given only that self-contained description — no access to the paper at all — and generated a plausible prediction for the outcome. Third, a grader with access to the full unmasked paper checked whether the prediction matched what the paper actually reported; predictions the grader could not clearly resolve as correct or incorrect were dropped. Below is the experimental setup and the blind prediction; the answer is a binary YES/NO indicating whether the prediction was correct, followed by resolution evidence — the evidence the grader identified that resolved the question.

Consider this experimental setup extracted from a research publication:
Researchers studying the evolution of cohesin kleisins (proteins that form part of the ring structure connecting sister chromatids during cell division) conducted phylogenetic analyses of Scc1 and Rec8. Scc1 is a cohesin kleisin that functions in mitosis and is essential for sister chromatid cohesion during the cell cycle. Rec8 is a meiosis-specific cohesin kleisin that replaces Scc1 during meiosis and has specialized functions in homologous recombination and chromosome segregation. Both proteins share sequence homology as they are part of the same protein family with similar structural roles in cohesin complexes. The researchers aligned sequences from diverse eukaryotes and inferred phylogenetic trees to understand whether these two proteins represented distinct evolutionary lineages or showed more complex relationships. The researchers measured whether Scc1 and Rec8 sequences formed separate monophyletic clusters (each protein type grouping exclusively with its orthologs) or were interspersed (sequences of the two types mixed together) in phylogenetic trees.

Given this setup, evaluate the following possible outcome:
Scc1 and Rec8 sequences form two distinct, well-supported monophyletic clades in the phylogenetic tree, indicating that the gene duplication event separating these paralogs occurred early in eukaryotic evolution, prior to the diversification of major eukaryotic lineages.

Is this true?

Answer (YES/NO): NO